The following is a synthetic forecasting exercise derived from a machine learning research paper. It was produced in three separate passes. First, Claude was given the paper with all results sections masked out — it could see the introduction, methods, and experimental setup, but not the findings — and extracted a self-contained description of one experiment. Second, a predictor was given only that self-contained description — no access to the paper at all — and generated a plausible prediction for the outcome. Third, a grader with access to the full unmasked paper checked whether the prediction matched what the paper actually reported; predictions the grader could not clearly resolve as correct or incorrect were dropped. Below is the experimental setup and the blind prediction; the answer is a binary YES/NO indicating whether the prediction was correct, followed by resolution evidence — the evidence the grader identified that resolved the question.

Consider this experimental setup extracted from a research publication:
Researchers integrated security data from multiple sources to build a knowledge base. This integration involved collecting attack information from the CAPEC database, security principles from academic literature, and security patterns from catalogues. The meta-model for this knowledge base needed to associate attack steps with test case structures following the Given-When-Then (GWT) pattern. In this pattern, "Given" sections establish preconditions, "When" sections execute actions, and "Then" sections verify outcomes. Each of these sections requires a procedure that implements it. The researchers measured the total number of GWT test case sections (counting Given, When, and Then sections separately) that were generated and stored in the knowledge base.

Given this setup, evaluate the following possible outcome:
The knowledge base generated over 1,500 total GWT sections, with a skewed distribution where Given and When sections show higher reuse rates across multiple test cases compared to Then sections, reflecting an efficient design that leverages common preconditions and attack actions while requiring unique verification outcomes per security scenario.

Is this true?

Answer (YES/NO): NO